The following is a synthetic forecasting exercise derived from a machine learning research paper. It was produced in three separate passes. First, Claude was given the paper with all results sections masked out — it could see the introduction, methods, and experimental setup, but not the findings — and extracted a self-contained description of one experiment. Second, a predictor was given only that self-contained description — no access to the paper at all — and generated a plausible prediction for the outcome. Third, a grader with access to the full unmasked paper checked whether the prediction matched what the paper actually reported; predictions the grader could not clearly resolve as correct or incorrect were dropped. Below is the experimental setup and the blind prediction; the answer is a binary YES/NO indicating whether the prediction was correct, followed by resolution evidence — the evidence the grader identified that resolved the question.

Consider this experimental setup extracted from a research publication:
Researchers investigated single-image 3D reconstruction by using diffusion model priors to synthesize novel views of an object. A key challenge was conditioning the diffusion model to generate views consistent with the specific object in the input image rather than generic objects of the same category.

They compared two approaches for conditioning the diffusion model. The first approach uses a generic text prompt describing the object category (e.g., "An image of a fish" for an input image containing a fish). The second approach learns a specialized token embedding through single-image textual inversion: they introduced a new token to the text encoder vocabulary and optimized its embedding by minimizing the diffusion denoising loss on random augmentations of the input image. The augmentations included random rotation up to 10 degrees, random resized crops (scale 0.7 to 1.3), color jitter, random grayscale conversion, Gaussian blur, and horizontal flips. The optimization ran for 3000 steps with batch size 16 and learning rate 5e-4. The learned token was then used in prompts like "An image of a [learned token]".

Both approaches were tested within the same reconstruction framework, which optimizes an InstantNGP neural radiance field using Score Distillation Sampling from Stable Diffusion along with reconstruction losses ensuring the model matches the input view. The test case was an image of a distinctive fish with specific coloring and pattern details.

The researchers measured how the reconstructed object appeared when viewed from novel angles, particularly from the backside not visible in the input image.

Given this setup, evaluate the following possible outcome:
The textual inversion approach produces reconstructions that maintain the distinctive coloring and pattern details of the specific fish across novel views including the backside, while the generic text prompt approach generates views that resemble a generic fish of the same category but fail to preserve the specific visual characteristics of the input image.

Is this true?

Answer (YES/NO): YES